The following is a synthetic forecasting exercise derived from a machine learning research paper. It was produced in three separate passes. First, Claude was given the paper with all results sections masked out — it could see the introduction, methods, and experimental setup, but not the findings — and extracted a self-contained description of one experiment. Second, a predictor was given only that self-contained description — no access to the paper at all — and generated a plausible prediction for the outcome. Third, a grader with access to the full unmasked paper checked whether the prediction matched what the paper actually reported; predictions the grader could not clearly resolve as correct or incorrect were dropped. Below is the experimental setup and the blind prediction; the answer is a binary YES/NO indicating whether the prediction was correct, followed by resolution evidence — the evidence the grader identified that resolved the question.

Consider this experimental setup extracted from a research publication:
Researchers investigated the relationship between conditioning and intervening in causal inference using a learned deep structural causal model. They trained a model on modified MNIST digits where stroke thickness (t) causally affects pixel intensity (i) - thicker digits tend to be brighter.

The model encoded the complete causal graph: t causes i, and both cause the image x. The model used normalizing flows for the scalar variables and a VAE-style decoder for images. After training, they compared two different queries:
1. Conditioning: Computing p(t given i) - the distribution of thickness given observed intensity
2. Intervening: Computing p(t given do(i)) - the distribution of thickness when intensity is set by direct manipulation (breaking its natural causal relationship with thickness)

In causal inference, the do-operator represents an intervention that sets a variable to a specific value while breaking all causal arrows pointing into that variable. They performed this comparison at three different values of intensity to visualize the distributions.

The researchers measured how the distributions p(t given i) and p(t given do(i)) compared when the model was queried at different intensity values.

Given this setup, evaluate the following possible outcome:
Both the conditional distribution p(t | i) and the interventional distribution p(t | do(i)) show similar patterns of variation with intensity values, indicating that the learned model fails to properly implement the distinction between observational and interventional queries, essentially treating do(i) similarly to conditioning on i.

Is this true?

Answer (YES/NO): NO